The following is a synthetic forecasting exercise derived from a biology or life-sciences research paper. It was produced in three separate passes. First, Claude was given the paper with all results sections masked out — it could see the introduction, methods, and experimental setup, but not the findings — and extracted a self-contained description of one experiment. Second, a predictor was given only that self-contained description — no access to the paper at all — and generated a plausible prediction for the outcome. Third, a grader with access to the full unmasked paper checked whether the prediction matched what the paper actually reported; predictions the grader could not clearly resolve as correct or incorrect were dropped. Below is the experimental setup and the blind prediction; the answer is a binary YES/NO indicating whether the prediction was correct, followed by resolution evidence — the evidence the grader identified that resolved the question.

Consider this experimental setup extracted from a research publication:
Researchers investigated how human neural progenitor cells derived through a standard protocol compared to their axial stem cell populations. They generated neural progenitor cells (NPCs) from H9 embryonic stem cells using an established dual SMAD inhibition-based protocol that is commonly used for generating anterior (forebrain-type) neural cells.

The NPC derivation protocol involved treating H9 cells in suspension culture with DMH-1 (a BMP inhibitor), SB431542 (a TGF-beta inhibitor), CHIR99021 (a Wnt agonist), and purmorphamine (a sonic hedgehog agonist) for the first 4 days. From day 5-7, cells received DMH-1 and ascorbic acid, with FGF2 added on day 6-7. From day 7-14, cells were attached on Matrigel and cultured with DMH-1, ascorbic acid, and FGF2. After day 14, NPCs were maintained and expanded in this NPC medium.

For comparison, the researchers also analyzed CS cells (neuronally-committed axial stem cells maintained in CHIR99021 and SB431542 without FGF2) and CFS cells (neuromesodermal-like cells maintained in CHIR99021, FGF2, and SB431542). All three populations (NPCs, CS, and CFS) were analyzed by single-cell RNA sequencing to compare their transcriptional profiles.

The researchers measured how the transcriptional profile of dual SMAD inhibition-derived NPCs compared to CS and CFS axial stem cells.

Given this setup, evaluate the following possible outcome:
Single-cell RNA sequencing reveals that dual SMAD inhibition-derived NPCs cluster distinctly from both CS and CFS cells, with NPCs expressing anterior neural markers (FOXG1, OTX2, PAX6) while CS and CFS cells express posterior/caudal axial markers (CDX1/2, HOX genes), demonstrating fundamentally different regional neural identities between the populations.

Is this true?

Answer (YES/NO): NO